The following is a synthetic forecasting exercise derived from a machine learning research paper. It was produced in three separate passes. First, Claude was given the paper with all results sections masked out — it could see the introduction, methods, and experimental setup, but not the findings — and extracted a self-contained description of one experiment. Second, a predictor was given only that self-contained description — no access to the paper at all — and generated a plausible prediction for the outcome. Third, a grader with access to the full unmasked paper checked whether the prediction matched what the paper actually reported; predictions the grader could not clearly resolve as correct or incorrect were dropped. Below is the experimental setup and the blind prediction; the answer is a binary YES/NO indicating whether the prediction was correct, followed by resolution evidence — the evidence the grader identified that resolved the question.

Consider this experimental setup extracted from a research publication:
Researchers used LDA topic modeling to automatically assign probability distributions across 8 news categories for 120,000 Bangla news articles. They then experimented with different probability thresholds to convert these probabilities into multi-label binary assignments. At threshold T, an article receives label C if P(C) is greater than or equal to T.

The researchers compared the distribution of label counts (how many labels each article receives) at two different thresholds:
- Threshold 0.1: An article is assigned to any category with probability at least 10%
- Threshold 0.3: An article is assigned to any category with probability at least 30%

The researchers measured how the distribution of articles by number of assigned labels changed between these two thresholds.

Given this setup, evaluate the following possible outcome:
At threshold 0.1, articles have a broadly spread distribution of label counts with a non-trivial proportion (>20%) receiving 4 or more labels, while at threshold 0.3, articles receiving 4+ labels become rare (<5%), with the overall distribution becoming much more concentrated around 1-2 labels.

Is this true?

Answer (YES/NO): NO